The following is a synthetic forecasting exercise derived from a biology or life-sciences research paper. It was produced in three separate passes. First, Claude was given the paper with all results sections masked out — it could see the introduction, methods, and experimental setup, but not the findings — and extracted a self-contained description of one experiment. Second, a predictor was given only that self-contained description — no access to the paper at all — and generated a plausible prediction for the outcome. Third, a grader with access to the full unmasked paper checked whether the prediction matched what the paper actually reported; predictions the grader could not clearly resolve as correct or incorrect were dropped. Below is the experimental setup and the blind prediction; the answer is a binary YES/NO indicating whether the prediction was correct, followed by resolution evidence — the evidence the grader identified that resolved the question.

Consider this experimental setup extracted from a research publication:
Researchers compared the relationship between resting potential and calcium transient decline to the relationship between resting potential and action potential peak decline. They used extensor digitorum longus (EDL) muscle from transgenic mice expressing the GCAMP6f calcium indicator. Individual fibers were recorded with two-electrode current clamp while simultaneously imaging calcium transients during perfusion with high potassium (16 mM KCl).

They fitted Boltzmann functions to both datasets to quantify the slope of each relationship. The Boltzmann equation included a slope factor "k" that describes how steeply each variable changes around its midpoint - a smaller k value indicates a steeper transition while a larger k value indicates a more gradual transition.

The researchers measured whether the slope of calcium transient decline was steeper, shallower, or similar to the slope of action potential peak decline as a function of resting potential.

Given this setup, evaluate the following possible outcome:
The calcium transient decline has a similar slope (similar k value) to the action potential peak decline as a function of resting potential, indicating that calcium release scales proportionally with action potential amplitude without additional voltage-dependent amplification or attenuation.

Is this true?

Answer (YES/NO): NO